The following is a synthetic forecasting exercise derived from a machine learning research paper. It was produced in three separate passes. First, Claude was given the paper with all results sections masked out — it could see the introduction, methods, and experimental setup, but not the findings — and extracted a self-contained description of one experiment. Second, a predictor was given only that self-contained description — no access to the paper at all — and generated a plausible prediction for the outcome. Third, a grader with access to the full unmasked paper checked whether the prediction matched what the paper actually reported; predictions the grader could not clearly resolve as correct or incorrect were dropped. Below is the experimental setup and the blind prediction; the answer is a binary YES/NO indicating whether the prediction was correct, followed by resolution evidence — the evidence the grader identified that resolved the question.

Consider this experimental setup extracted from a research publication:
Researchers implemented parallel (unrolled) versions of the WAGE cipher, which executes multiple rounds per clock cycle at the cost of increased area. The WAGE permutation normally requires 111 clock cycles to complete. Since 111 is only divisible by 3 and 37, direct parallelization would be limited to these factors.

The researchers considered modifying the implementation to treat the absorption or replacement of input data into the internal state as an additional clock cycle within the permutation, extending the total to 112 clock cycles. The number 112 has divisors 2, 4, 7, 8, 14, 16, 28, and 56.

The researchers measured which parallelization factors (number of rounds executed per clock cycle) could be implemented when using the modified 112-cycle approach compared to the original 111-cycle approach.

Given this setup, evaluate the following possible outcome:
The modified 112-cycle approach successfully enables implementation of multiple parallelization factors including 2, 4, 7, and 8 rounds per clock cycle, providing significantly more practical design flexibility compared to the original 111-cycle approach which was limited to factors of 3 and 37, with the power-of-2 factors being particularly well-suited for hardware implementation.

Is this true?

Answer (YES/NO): NO